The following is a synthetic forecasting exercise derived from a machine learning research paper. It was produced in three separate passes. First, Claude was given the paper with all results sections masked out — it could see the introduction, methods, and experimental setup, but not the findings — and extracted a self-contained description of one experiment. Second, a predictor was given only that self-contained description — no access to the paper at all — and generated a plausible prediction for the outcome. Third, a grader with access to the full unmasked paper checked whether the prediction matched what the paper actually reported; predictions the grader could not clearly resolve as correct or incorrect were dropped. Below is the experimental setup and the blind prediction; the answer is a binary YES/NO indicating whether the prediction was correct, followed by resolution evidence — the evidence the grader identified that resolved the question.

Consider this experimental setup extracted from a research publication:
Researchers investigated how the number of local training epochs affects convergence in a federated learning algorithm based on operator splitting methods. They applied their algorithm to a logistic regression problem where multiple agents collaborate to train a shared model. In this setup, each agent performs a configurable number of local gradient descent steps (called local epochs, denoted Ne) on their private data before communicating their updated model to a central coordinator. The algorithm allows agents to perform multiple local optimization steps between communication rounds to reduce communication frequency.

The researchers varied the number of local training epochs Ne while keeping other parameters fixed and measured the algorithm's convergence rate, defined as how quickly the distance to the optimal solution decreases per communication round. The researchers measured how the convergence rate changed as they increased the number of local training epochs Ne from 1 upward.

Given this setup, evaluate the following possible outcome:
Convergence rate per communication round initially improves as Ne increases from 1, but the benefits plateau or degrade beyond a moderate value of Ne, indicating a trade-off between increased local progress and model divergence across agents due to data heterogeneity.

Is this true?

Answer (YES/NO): NO